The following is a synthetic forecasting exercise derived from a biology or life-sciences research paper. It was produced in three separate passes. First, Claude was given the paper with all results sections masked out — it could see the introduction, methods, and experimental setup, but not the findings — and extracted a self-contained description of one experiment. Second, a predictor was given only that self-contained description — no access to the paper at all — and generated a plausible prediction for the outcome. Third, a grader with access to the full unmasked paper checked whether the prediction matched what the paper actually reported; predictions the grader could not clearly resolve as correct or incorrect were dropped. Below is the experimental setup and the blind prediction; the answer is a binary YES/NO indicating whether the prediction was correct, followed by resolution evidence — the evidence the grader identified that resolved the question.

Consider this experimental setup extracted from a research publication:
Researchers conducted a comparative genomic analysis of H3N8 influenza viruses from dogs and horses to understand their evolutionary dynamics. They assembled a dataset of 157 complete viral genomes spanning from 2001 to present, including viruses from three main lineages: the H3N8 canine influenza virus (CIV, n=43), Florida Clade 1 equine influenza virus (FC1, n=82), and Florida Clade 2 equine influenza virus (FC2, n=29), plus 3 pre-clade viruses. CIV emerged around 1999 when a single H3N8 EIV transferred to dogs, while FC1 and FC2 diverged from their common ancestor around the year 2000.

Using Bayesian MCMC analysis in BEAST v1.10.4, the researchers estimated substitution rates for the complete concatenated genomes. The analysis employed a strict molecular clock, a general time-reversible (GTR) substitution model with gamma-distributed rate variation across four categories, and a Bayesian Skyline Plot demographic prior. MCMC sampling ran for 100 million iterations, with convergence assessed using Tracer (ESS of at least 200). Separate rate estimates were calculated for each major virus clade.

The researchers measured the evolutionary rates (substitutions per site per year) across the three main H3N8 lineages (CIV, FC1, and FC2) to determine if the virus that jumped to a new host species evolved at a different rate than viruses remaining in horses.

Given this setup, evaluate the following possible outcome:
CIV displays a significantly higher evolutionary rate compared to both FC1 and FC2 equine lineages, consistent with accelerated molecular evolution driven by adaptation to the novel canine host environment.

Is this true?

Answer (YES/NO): NO